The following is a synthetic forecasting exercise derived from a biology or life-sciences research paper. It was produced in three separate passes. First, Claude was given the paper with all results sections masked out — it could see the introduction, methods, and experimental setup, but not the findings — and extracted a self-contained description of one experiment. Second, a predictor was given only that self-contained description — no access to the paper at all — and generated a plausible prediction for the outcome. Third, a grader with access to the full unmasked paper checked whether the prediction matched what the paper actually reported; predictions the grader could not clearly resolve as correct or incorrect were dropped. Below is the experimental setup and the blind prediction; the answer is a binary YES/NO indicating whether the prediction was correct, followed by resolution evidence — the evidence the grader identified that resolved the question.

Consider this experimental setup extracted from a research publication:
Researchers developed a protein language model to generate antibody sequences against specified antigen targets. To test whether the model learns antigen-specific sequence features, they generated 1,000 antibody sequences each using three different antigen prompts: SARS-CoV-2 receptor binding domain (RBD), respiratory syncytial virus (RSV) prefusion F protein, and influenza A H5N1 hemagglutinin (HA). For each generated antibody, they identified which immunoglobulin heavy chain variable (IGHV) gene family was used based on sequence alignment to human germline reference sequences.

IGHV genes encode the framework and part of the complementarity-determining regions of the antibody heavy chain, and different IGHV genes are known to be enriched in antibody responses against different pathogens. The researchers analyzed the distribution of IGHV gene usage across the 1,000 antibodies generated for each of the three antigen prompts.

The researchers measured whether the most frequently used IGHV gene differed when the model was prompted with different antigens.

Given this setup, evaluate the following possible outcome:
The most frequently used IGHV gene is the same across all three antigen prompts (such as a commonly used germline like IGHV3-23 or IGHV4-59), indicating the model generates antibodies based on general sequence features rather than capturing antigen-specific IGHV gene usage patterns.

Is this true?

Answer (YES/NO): NO